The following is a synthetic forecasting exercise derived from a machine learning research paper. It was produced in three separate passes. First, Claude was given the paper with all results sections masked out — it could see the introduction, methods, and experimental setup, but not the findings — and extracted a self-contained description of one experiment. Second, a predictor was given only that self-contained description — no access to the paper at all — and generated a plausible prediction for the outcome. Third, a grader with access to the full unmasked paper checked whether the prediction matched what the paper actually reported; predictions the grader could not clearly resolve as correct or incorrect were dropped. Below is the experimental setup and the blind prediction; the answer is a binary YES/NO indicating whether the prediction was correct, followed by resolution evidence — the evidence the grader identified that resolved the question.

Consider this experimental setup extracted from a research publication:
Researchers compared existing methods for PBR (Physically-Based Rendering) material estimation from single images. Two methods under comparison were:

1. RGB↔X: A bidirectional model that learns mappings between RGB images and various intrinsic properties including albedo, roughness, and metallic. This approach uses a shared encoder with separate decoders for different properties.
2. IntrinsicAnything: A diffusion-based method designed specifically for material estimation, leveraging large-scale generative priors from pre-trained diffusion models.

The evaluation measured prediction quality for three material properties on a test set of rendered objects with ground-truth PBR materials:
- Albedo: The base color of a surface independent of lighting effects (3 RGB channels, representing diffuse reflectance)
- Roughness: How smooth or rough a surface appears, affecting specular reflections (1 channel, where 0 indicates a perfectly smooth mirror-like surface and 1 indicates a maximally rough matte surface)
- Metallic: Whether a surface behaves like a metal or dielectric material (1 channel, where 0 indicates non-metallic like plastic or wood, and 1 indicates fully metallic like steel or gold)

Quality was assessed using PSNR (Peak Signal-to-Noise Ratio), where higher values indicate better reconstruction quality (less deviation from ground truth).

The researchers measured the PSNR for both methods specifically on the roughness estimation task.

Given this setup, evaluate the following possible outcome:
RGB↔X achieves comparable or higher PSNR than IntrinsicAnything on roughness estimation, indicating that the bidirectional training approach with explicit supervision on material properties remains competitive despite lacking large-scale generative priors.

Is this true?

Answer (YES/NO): YES